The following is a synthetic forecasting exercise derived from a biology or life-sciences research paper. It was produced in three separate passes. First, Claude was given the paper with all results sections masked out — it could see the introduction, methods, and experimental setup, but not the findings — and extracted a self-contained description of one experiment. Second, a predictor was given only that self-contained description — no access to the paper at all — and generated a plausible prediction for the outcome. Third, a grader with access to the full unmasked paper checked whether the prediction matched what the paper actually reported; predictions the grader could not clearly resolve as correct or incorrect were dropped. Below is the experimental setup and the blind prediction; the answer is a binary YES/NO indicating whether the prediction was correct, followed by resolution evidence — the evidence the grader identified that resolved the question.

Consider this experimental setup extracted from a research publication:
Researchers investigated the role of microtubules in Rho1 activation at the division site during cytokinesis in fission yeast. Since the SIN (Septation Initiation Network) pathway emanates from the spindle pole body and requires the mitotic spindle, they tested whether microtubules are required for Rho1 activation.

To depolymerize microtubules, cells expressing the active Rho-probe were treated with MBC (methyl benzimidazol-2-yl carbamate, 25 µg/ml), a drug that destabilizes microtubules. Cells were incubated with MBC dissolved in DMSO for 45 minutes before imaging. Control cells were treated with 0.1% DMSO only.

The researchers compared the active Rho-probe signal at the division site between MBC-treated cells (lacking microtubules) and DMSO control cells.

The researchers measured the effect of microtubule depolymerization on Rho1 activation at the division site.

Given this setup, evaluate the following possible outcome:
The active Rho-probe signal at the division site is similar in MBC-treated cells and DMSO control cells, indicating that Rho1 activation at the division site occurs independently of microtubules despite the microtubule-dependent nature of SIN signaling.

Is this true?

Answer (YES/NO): NO